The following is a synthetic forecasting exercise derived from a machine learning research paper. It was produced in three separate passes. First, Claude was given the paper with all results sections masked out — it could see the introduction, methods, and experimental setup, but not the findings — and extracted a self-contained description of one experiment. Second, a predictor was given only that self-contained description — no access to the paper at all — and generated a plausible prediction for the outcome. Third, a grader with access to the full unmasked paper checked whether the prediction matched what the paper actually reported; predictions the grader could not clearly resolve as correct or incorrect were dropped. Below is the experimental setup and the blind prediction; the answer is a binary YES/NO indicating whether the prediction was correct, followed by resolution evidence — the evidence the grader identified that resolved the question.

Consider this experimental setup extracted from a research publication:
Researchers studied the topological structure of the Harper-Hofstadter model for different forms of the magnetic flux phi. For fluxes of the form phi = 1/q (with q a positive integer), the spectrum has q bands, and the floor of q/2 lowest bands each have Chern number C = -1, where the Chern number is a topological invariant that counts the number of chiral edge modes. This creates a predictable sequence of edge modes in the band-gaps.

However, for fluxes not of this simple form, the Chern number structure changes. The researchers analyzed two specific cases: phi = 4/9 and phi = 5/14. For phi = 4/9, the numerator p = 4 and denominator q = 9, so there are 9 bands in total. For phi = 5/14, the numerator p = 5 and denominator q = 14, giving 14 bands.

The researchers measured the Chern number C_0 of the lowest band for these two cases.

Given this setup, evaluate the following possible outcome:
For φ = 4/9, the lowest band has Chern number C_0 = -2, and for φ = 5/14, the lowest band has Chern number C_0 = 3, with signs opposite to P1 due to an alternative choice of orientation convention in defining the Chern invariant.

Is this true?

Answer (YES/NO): NO